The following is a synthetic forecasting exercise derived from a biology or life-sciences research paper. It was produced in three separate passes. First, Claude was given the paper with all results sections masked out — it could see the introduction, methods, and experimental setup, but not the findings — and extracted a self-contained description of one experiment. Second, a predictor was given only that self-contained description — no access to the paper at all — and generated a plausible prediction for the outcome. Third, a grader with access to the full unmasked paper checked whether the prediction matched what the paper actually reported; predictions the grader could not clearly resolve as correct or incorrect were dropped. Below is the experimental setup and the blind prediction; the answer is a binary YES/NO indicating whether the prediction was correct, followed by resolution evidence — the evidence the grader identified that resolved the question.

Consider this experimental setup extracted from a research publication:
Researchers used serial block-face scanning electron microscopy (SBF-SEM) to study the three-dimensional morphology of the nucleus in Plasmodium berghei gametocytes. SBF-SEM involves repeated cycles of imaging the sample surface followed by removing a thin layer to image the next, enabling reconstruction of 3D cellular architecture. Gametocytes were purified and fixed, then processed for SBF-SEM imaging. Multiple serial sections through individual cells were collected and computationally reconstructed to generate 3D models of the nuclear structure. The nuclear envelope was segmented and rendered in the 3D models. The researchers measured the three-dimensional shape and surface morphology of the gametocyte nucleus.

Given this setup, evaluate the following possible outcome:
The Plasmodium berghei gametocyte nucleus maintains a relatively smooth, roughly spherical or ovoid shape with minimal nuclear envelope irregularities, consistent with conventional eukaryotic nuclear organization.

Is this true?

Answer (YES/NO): NO